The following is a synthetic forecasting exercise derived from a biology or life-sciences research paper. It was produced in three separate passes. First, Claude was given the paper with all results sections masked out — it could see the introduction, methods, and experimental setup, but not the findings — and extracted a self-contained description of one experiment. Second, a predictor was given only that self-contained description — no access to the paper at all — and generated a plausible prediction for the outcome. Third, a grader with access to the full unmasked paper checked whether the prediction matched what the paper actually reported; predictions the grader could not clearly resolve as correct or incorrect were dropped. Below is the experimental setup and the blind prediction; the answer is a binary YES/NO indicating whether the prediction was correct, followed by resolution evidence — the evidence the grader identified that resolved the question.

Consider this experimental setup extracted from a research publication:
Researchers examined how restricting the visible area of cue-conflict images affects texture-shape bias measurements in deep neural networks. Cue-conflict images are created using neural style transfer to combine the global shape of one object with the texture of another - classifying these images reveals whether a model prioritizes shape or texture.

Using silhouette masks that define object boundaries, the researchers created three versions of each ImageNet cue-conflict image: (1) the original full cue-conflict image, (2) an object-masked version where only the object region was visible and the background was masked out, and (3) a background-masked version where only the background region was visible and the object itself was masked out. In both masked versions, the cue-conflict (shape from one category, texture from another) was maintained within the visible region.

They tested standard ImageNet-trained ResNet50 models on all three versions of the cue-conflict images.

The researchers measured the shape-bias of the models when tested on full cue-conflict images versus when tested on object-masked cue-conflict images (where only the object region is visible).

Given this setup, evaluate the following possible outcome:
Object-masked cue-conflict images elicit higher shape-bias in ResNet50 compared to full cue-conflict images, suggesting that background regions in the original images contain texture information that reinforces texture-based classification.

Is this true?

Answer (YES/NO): YES